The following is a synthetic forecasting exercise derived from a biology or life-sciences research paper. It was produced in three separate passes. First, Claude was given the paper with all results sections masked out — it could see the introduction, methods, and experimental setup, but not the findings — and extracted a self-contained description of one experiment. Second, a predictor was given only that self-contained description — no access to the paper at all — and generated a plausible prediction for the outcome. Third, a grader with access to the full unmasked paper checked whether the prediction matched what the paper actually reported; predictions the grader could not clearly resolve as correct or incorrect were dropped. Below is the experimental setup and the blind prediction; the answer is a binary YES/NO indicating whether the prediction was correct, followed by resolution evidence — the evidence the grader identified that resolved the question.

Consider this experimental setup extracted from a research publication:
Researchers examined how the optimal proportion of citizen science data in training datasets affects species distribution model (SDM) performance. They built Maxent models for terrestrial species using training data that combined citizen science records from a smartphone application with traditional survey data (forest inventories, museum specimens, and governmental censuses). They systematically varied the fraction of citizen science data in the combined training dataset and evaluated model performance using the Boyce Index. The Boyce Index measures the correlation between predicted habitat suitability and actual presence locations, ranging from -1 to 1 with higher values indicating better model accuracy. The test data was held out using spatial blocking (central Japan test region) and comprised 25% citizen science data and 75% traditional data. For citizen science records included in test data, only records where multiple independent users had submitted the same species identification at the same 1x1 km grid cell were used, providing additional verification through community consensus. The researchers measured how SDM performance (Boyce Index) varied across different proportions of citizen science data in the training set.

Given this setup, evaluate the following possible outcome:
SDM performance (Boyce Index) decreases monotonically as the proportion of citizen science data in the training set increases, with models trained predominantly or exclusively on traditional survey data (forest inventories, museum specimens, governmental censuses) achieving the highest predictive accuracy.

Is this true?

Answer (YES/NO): NO